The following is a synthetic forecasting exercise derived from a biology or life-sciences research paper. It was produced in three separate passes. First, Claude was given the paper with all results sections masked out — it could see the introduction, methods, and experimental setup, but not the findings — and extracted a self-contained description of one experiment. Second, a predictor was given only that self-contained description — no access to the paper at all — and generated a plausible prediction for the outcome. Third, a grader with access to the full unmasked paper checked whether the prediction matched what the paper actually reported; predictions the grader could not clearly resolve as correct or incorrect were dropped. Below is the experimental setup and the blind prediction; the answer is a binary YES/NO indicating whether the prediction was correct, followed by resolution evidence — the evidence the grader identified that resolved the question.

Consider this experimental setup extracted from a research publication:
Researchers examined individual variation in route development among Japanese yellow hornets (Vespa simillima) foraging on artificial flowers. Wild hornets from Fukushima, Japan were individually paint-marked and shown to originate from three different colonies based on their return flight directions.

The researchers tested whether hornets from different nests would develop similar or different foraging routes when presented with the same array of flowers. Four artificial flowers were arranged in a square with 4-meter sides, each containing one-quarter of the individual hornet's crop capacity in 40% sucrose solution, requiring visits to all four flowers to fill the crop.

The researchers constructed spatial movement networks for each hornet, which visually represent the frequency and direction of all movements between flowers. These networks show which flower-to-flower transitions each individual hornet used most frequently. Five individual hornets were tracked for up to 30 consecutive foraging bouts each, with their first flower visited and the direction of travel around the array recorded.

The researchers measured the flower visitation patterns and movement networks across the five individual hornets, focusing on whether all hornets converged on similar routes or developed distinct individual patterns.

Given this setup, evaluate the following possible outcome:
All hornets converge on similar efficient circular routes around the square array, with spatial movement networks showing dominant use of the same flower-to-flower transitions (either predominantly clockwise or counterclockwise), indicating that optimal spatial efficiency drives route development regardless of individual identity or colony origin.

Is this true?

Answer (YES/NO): NO